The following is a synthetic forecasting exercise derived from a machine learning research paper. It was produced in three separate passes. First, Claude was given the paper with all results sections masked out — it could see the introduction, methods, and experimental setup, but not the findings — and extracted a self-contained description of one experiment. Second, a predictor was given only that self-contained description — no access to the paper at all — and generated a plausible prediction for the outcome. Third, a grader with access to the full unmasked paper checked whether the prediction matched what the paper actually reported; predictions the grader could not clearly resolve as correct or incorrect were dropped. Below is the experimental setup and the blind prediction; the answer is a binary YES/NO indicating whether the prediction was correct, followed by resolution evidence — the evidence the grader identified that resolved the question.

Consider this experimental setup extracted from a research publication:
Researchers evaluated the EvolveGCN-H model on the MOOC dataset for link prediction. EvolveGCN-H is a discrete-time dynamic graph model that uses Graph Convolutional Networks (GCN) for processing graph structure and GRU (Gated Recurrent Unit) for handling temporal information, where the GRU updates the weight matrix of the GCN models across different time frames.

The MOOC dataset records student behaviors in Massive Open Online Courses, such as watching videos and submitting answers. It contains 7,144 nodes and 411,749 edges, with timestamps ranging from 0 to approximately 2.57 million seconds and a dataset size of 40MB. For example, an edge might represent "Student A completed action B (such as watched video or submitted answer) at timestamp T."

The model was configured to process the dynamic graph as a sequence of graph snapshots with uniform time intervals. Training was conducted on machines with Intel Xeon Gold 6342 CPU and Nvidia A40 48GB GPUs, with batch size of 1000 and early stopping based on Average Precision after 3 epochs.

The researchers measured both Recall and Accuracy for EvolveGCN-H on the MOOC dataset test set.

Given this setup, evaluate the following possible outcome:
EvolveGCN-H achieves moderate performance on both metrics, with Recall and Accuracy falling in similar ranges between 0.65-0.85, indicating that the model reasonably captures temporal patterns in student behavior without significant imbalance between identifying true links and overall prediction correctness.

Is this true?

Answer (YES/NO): NO